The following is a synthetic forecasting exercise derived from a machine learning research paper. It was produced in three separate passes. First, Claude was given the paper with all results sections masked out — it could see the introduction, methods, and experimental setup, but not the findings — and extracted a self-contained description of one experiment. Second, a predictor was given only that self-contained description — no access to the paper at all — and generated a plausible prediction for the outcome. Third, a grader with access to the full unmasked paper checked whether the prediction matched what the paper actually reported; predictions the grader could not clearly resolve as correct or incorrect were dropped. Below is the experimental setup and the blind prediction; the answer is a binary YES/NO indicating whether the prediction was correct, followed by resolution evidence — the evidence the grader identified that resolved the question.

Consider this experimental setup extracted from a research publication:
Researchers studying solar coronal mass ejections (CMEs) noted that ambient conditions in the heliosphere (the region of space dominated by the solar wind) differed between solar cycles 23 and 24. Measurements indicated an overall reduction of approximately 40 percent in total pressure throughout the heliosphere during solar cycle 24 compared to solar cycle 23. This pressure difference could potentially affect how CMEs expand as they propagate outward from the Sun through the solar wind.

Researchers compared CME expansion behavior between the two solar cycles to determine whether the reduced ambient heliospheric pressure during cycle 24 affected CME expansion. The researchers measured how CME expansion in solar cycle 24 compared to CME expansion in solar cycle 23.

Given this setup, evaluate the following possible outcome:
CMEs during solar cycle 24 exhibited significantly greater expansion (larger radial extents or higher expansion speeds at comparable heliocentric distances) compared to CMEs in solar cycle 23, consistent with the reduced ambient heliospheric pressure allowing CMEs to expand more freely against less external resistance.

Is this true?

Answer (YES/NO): YES